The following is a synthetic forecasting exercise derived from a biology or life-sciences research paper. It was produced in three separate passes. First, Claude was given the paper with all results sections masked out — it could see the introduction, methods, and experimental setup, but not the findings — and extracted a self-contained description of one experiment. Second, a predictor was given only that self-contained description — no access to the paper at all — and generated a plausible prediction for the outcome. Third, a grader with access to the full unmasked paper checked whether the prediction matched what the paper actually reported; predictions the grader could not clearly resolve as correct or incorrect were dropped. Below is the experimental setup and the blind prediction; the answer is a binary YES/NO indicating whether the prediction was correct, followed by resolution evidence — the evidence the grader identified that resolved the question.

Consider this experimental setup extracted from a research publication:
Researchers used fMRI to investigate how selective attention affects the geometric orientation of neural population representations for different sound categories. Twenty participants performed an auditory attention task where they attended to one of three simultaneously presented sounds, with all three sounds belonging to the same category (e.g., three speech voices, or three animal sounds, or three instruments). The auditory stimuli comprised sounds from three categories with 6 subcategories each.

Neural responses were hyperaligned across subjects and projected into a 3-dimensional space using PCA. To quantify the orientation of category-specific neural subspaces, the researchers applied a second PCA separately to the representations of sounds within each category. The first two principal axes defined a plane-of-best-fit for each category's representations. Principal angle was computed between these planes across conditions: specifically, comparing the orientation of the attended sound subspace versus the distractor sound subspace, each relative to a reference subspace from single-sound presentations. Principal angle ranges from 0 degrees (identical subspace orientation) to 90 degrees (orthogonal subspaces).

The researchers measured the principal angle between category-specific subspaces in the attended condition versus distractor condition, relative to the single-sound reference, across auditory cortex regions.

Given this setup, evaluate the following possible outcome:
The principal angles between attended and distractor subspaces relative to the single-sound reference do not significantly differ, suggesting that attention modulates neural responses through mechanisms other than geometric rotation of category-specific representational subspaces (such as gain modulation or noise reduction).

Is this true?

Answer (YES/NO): YES